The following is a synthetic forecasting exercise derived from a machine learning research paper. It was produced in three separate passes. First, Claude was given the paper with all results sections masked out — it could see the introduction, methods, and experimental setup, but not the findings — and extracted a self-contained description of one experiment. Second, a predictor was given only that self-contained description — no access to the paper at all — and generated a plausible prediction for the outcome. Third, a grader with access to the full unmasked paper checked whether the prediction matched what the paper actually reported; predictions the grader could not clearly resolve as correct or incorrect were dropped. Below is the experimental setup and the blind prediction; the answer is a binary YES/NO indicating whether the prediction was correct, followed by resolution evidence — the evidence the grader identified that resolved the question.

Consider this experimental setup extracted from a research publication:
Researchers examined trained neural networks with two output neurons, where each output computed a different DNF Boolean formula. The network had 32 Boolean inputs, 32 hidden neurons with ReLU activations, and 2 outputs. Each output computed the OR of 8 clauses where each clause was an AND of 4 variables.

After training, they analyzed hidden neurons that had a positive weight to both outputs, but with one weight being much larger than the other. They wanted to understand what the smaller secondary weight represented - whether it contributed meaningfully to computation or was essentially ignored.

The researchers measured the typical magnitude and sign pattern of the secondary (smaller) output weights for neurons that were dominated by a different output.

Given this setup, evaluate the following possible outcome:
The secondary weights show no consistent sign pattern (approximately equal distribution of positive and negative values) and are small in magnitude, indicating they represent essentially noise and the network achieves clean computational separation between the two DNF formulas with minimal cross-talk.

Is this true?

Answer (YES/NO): NO